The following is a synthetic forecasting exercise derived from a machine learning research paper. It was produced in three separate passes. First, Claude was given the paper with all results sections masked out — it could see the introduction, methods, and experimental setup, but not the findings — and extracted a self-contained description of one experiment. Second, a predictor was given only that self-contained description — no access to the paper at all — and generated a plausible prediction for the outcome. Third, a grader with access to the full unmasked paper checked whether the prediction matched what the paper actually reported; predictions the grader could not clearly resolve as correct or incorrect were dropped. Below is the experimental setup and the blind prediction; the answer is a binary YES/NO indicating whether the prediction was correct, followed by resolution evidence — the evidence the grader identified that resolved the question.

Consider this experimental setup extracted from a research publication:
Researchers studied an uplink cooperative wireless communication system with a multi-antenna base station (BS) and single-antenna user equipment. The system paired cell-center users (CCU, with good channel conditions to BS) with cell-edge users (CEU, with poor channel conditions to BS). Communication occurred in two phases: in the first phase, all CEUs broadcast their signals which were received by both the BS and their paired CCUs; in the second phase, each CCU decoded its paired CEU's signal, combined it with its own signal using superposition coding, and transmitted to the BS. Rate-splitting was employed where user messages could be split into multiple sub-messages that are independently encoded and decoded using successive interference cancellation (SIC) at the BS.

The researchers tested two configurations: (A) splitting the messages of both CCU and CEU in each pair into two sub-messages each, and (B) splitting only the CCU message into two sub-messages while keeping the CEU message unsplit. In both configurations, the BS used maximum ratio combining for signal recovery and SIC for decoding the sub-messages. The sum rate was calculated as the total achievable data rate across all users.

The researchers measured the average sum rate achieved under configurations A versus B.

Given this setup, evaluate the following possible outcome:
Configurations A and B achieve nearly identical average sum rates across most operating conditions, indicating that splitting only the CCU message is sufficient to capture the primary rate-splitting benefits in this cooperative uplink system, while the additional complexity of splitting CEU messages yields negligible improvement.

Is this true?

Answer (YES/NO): NO